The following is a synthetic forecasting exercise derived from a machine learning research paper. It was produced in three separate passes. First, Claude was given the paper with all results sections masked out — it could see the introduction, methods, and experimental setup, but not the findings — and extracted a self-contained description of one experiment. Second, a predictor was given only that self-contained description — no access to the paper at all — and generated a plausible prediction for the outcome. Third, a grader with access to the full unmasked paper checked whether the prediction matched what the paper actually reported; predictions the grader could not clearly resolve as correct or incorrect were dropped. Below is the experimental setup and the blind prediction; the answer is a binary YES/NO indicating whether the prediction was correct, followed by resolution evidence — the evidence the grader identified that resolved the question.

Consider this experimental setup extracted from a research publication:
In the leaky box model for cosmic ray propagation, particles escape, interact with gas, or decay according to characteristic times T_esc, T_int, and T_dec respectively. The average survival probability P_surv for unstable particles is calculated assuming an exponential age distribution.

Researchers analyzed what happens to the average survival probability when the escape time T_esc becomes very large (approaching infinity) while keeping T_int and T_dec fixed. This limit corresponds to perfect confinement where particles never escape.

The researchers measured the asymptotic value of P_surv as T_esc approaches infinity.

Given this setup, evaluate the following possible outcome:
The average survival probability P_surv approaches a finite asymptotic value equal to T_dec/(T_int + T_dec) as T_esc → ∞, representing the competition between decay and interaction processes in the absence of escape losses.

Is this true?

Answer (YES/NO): YES